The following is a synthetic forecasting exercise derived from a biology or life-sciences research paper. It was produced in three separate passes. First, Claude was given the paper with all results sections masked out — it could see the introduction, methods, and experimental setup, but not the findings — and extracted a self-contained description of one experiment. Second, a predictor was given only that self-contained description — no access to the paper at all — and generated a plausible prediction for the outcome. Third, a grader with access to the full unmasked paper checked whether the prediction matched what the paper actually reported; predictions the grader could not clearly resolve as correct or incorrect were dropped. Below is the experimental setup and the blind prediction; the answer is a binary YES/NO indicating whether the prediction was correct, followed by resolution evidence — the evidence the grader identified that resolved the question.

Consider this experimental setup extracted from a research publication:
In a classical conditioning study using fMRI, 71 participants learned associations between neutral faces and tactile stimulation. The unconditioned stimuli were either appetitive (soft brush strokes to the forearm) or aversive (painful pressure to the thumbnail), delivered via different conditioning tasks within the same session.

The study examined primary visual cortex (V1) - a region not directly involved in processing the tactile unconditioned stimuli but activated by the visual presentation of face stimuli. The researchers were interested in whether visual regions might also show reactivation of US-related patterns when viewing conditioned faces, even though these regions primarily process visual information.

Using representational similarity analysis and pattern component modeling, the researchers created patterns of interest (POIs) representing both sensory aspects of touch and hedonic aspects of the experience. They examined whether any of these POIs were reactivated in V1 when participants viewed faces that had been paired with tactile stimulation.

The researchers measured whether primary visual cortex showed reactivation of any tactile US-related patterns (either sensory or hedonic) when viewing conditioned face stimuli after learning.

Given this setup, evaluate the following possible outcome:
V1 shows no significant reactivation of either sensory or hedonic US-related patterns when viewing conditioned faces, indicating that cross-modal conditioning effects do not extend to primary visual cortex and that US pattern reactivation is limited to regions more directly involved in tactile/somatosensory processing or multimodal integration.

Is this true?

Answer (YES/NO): NO